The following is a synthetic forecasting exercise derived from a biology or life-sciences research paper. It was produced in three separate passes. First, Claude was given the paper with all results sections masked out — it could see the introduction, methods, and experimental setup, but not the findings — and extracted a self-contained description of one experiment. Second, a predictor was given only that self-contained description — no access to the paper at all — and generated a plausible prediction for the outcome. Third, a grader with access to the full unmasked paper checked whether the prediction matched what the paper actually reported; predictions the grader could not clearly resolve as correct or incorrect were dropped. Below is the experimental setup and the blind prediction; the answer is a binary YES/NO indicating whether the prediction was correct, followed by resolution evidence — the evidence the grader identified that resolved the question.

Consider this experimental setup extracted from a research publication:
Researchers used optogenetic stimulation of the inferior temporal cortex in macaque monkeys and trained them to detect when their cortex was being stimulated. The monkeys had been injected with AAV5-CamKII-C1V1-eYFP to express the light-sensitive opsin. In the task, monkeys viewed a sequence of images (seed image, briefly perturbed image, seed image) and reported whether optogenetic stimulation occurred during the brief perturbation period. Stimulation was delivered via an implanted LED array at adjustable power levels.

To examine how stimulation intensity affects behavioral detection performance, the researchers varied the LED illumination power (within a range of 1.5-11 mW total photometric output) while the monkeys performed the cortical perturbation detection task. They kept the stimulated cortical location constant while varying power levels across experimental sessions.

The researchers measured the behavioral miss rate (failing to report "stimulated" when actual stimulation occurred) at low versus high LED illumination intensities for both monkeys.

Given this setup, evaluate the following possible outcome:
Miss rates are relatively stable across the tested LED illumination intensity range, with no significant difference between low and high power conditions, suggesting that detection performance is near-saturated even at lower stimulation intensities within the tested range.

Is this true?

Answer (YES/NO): NO